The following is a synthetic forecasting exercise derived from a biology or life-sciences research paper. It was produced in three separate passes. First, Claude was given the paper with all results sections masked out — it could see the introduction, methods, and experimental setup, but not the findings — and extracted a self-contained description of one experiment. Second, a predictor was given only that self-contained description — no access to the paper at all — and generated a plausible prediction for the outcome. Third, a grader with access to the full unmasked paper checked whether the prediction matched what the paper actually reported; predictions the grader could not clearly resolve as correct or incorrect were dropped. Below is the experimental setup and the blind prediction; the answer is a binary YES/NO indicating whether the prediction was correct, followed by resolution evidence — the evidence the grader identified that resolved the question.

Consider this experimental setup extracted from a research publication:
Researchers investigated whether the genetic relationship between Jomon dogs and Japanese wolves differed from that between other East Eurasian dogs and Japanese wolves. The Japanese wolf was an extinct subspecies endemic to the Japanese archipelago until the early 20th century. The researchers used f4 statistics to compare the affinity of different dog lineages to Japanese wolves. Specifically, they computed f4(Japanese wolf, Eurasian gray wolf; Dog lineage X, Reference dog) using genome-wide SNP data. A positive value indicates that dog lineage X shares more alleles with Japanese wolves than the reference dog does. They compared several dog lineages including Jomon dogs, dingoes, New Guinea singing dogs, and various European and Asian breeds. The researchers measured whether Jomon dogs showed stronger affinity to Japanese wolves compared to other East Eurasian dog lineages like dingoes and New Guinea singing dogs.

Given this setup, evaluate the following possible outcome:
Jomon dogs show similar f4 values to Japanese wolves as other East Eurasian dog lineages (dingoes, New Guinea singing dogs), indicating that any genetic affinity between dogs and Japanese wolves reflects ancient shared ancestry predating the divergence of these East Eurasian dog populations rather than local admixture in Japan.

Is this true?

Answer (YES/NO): NO